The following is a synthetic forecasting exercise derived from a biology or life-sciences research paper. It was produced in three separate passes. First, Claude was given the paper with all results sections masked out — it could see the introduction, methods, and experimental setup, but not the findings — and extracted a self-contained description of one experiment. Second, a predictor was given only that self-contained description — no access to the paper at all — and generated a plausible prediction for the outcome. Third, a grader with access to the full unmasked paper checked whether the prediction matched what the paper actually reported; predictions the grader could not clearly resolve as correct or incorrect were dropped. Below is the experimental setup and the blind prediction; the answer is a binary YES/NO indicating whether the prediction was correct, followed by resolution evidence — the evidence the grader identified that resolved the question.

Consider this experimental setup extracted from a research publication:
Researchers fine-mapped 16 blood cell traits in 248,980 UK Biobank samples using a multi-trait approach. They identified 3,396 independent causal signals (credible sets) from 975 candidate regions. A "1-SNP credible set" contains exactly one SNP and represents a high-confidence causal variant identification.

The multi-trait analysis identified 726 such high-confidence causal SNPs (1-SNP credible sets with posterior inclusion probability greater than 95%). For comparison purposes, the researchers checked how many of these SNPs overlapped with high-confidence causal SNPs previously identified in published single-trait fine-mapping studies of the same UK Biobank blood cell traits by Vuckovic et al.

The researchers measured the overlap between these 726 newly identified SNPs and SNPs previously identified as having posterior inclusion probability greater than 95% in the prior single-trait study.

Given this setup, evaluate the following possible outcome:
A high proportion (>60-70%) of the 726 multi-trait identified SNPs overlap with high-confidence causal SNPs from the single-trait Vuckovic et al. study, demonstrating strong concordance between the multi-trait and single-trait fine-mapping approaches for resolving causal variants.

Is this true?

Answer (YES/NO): YES